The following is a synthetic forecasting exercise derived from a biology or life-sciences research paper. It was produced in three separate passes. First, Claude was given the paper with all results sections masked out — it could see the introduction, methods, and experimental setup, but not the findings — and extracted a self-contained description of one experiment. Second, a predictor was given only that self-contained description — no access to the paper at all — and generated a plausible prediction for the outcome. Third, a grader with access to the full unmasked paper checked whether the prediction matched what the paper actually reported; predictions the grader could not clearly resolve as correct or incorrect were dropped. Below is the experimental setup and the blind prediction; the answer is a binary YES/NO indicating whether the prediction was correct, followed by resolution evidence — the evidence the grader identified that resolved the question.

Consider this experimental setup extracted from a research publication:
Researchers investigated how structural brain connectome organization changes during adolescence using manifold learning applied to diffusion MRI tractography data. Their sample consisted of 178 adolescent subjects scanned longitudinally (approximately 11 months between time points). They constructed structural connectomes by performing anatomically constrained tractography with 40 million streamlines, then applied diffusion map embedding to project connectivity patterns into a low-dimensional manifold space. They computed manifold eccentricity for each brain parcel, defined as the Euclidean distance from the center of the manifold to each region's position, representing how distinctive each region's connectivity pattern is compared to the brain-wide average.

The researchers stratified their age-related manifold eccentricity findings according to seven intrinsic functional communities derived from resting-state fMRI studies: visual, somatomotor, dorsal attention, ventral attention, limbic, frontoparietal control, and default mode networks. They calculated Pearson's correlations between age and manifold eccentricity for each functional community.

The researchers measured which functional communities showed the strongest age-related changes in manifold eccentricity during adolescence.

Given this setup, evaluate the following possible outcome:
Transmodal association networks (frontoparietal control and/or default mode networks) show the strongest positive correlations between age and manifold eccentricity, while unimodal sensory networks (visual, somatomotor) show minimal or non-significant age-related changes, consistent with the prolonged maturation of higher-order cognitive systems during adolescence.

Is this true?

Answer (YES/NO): NO